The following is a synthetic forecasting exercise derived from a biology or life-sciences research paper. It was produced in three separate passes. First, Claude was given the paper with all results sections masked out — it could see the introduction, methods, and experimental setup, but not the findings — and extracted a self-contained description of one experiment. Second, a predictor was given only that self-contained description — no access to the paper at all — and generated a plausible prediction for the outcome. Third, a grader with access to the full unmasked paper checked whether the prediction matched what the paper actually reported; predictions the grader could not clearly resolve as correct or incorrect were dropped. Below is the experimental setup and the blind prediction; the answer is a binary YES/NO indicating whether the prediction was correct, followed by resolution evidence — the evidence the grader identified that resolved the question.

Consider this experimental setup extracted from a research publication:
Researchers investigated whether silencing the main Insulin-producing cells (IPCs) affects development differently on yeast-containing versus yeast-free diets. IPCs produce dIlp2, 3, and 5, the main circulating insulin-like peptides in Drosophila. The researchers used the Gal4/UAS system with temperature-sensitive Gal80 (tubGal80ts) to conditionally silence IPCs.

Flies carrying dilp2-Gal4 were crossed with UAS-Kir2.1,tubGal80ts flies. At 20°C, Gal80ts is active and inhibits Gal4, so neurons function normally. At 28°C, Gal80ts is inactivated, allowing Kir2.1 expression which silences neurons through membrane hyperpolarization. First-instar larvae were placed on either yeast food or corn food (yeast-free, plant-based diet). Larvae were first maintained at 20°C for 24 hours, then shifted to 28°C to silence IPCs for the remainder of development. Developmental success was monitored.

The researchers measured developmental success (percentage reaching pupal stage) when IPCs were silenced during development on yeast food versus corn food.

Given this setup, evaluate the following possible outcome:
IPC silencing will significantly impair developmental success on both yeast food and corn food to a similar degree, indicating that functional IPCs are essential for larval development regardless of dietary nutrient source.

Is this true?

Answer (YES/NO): NO